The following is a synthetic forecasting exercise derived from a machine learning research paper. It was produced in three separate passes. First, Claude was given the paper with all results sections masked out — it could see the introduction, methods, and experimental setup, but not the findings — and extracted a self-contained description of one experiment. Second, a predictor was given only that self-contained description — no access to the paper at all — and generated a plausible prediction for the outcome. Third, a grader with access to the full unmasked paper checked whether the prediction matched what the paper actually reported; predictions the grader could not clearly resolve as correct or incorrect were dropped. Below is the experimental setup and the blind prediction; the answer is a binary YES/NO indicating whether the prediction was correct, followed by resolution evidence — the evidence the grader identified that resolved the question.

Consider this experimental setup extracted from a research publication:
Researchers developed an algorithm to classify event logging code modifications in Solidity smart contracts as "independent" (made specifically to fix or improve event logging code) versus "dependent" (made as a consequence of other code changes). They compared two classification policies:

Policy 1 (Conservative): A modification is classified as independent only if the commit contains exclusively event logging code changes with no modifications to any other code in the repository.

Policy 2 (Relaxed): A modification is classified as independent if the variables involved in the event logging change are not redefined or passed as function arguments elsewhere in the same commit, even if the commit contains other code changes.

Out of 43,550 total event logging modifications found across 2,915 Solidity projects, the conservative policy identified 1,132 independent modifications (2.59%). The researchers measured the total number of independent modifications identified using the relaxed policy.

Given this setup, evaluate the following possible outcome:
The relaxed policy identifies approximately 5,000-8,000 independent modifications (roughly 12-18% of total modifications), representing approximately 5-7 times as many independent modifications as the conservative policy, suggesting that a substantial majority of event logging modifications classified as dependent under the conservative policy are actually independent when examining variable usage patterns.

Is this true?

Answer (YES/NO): NO